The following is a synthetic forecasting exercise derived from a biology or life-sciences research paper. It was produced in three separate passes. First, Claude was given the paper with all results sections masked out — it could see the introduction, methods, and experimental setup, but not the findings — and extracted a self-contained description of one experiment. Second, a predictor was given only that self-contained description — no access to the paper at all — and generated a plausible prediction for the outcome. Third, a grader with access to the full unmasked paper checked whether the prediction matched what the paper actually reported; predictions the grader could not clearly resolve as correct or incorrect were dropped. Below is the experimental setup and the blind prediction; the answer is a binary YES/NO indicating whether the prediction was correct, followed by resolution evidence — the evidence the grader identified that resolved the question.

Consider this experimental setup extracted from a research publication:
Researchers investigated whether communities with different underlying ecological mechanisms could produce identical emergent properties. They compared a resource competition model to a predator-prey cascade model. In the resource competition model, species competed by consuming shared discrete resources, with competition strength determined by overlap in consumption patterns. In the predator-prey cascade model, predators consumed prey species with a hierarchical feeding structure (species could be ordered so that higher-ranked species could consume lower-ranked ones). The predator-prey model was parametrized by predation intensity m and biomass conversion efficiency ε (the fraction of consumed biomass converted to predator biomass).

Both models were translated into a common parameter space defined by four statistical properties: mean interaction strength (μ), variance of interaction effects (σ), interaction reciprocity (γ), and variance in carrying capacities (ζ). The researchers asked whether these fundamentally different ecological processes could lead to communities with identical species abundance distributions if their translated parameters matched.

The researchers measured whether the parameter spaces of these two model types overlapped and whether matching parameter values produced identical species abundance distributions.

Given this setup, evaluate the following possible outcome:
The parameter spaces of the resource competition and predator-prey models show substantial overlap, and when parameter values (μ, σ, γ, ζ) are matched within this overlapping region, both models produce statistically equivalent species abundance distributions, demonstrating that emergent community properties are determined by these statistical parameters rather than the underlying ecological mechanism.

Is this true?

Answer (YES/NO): NO